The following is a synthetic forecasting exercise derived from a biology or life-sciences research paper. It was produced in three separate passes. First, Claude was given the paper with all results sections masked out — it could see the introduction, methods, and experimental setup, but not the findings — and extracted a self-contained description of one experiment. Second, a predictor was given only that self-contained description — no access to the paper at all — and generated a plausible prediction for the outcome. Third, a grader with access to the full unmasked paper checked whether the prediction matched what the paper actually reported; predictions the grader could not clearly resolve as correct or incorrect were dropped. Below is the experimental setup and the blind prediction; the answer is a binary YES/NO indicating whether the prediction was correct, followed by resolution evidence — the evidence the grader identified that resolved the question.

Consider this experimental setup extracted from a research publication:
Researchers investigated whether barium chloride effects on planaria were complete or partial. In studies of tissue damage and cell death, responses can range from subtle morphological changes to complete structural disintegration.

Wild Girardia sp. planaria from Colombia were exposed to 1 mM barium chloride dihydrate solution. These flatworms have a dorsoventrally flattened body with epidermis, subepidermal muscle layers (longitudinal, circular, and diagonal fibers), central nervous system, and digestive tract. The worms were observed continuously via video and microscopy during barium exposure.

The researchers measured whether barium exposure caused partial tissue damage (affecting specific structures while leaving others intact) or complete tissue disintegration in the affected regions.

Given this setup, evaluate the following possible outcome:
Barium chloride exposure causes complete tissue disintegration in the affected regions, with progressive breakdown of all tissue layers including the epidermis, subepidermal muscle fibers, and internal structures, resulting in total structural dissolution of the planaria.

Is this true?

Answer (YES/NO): YES